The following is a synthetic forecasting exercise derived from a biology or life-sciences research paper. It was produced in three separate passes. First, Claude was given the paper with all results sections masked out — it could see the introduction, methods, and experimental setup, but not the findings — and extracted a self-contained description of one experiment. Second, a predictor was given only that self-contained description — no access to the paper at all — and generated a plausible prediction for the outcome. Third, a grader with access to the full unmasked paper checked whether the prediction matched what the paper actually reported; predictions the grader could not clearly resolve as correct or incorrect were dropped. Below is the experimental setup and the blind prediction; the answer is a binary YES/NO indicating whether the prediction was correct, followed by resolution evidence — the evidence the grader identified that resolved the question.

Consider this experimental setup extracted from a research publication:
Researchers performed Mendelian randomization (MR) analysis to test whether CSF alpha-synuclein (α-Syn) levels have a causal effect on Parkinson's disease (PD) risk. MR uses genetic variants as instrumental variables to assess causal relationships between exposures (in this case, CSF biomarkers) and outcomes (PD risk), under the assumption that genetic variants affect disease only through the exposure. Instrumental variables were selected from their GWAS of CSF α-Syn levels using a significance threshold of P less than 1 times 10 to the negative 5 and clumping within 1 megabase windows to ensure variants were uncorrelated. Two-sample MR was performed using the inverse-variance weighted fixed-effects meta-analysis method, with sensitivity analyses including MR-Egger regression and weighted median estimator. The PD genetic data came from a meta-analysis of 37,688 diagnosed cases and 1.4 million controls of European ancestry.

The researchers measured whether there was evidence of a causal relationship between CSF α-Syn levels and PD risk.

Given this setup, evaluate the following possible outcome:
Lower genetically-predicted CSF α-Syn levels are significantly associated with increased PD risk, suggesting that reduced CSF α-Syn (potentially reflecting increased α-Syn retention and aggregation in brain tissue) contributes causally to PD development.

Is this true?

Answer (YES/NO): NO